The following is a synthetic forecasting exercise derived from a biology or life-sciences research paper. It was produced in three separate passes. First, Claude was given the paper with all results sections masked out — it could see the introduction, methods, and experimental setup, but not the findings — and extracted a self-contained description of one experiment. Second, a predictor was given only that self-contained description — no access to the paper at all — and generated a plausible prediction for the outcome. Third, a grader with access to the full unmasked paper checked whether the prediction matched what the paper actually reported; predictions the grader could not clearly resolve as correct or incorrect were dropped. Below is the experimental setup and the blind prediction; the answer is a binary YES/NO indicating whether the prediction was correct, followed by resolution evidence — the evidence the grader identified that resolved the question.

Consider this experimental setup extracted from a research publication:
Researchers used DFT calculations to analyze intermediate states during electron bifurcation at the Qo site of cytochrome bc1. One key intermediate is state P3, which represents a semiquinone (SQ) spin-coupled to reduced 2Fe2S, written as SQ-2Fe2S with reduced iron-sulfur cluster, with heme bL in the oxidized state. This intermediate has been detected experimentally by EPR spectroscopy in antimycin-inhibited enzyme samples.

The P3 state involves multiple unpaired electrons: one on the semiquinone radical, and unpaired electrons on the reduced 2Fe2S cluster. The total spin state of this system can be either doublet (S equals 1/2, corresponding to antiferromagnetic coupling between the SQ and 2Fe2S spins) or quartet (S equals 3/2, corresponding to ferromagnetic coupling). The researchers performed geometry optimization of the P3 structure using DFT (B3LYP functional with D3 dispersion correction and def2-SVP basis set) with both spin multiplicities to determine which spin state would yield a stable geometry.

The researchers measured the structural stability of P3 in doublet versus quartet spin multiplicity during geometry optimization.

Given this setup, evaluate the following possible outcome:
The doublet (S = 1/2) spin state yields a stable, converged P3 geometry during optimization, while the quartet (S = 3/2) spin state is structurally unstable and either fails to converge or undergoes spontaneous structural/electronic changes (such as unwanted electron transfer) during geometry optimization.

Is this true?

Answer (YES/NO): NO